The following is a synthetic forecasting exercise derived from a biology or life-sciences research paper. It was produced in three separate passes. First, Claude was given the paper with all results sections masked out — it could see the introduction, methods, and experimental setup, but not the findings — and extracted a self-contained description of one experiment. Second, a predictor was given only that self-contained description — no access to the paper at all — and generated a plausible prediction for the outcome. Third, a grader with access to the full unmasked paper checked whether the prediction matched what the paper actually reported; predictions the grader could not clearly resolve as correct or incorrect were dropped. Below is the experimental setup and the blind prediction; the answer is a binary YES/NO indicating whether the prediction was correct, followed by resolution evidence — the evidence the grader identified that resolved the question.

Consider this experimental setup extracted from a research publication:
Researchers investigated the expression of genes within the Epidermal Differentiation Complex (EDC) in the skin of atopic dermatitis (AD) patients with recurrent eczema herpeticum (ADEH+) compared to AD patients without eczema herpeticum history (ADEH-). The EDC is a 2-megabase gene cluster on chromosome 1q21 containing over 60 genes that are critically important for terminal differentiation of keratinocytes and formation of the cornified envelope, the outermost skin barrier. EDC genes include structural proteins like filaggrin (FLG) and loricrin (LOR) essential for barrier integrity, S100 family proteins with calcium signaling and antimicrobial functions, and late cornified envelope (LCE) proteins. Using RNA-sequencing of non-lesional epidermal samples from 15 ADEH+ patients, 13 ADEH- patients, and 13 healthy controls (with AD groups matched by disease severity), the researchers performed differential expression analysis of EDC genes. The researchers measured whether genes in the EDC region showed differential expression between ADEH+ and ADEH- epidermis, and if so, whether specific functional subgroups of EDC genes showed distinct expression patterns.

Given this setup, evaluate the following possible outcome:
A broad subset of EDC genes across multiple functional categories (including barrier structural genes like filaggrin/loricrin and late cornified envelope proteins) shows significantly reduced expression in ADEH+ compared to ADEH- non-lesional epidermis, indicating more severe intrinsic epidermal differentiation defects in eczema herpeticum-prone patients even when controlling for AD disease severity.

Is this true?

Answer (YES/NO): NO